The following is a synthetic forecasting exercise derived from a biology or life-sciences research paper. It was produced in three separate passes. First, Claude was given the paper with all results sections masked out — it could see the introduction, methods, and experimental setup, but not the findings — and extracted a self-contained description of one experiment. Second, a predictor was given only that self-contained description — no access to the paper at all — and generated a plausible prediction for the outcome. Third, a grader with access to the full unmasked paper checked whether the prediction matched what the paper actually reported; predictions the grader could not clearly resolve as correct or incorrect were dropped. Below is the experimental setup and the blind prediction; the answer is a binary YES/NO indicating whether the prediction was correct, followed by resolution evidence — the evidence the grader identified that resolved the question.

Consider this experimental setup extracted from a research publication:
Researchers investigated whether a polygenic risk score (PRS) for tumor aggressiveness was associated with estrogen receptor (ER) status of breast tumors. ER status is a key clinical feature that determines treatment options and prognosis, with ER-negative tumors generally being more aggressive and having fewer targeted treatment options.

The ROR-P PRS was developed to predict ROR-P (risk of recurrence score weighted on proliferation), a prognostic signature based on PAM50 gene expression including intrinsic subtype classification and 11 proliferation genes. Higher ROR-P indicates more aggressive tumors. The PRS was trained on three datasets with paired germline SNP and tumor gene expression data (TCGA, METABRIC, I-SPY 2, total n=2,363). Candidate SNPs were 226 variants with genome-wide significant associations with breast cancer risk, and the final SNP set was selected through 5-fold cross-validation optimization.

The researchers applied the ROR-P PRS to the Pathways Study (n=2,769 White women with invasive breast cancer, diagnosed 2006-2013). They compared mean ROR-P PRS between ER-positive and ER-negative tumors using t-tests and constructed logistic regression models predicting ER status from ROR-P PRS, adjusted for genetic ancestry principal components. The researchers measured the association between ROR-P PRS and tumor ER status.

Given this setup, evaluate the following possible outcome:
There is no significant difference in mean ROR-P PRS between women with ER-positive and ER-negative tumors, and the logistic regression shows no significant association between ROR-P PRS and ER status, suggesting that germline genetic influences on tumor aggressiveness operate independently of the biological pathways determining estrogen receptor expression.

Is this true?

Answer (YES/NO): NO